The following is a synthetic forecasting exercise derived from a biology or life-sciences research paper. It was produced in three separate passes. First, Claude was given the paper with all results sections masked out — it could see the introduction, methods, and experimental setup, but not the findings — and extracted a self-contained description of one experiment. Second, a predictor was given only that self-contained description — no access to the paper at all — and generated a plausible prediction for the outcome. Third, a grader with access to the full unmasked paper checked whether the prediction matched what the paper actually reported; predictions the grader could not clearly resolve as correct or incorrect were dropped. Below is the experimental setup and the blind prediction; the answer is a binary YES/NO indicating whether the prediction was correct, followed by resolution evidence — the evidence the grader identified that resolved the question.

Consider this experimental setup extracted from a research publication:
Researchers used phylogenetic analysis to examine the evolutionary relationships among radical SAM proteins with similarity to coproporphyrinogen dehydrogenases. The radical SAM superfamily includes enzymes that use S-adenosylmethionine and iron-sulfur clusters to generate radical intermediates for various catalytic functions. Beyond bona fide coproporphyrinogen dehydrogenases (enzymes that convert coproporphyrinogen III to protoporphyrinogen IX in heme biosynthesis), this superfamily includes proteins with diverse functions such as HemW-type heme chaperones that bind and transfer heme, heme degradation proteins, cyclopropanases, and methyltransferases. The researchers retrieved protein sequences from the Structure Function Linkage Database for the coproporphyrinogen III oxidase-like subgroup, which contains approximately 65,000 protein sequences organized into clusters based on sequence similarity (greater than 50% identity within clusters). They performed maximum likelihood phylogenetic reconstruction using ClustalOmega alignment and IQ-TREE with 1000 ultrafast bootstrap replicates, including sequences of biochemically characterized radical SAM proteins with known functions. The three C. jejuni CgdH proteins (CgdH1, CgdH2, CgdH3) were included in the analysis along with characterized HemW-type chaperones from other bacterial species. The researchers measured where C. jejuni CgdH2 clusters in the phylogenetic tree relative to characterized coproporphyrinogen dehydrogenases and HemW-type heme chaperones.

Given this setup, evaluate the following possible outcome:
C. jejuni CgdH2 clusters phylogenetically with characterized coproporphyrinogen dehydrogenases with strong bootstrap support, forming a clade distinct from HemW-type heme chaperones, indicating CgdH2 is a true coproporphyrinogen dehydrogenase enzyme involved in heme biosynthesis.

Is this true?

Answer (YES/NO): NO